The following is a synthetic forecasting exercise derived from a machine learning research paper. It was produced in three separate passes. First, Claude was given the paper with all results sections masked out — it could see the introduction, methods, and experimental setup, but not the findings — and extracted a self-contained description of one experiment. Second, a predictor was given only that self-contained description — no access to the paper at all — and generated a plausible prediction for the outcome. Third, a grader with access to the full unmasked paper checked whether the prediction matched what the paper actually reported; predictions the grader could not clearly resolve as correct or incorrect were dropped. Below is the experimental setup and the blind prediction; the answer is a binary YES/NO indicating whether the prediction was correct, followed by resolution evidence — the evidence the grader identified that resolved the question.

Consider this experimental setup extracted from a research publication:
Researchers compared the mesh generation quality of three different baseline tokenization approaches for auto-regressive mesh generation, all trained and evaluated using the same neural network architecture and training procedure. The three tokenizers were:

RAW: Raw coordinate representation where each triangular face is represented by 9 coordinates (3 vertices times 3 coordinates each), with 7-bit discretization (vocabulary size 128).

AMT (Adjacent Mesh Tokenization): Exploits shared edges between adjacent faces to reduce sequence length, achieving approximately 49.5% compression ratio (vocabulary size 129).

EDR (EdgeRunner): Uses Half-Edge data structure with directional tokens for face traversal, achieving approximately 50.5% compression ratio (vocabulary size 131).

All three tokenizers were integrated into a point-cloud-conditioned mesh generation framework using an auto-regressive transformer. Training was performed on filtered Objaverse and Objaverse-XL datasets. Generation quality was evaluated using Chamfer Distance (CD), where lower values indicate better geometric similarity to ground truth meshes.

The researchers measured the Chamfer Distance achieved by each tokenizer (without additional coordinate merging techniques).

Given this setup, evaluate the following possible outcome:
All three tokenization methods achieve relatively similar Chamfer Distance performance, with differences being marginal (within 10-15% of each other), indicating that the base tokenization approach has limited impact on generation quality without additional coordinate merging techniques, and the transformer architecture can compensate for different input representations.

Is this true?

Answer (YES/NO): NO